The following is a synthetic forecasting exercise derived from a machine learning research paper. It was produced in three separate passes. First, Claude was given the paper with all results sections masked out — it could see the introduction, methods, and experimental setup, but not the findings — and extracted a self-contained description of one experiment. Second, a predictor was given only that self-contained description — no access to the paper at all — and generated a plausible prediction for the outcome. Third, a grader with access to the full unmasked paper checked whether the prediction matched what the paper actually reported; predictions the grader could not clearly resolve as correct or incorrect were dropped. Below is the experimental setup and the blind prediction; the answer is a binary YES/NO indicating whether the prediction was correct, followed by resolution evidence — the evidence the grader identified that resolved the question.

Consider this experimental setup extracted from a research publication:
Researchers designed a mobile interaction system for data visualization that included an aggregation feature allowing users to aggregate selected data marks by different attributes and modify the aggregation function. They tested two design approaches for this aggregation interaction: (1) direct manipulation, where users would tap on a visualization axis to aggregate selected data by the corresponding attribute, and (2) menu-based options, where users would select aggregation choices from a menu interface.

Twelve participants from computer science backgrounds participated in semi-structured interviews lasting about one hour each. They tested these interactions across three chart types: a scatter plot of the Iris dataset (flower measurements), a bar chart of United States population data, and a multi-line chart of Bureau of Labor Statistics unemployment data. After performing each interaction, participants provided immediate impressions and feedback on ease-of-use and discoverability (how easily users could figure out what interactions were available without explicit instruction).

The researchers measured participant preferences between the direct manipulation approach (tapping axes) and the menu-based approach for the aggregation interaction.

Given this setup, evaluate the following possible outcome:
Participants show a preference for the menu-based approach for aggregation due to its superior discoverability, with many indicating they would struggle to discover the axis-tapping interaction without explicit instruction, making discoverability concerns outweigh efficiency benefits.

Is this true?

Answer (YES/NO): NO